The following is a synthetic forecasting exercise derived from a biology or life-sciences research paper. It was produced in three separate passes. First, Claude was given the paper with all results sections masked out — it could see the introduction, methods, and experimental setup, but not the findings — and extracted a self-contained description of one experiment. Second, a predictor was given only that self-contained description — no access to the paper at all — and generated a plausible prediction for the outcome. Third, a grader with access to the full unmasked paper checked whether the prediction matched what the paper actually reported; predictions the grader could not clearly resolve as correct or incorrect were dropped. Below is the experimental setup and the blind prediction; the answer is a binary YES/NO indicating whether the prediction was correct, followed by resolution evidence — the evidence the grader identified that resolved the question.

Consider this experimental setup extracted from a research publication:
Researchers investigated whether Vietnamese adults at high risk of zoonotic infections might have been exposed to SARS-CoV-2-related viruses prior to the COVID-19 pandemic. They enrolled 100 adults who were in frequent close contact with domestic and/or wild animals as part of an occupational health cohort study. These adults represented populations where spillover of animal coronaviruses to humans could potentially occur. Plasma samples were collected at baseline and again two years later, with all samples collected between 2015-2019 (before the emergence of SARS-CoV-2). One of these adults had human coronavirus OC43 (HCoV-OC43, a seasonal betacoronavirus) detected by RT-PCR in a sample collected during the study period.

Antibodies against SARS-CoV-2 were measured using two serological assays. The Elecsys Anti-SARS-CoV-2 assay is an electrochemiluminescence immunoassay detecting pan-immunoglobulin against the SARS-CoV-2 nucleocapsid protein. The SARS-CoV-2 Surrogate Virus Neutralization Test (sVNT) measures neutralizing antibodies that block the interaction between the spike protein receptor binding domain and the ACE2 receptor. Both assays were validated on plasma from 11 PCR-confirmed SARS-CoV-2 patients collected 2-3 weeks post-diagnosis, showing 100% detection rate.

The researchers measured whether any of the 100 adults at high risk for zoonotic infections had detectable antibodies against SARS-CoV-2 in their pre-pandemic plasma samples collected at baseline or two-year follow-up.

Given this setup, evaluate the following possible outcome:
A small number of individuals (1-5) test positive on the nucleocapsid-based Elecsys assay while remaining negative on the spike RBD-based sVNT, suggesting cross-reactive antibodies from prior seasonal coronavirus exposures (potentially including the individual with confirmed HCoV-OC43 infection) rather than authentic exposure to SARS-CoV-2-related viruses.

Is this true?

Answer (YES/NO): NO